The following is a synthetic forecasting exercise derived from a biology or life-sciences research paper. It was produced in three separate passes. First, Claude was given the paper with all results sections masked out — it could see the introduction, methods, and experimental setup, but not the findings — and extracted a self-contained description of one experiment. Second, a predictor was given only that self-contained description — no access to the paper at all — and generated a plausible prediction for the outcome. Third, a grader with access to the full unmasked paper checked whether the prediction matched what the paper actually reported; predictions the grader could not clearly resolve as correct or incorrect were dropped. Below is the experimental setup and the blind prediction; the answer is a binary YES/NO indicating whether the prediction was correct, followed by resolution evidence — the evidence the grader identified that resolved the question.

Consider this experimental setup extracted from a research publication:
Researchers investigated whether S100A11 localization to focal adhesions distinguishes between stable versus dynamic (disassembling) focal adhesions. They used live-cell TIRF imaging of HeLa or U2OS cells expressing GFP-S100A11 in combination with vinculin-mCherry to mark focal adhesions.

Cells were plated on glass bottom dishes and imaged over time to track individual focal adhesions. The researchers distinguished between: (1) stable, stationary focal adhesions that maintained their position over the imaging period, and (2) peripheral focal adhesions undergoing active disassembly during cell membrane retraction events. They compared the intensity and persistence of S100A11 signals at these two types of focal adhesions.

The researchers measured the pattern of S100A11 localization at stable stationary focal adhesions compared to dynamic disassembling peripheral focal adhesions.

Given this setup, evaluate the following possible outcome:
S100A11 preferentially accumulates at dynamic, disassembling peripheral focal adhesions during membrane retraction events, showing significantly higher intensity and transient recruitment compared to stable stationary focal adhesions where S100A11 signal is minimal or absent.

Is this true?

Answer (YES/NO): NO